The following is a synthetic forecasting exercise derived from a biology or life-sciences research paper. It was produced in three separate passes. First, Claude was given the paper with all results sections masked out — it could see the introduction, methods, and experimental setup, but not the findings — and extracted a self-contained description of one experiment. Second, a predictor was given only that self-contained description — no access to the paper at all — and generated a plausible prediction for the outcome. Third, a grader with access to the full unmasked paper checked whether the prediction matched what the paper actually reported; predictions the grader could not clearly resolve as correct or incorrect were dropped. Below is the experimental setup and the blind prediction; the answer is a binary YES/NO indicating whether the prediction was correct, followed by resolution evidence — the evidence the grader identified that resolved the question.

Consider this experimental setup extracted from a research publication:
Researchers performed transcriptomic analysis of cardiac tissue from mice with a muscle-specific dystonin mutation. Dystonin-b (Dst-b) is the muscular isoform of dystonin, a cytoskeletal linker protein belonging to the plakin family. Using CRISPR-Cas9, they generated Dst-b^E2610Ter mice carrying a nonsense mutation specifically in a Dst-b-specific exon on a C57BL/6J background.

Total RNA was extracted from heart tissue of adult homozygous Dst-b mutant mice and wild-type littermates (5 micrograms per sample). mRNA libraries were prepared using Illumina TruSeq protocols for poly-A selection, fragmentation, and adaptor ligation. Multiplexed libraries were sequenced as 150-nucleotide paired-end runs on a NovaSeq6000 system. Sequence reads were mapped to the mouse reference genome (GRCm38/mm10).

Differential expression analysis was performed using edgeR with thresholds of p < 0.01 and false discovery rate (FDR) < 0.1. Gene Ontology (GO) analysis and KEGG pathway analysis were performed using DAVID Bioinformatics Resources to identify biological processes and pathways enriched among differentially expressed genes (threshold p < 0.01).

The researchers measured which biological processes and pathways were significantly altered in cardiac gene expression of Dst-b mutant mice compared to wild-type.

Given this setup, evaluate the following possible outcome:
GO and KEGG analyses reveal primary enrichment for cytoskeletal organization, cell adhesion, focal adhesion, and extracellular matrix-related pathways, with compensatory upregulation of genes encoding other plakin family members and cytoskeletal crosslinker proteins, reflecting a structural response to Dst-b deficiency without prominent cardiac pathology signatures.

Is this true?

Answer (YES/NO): NO